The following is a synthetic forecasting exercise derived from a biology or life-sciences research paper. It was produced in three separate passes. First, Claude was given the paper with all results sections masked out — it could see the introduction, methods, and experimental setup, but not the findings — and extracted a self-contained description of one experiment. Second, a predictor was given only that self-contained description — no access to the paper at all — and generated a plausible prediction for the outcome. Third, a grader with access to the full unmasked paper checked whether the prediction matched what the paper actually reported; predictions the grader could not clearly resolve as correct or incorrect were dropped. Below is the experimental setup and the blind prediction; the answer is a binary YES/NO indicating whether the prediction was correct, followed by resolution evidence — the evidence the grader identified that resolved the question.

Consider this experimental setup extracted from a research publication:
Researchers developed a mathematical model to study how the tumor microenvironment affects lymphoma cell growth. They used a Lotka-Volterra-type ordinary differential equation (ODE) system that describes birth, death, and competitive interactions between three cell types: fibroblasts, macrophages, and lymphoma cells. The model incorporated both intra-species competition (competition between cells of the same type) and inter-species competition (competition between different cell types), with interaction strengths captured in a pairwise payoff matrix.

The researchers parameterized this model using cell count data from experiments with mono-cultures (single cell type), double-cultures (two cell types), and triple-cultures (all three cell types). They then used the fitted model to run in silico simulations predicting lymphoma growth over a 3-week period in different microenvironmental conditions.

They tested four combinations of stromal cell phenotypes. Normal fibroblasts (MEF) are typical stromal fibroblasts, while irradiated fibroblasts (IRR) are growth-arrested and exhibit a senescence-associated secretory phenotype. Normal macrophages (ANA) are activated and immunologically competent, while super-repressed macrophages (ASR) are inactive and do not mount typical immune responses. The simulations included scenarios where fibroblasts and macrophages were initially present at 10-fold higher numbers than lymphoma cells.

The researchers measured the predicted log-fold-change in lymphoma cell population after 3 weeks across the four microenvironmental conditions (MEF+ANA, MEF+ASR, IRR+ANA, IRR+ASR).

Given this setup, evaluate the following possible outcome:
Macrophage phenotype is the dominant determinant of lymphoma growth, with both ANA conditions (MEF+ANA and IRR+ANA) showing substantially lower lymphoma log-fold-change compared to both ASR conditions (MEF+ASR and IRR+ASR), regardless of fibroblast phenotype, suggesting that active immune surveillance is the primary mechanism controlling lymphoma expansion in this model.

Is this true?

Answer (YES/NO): NO